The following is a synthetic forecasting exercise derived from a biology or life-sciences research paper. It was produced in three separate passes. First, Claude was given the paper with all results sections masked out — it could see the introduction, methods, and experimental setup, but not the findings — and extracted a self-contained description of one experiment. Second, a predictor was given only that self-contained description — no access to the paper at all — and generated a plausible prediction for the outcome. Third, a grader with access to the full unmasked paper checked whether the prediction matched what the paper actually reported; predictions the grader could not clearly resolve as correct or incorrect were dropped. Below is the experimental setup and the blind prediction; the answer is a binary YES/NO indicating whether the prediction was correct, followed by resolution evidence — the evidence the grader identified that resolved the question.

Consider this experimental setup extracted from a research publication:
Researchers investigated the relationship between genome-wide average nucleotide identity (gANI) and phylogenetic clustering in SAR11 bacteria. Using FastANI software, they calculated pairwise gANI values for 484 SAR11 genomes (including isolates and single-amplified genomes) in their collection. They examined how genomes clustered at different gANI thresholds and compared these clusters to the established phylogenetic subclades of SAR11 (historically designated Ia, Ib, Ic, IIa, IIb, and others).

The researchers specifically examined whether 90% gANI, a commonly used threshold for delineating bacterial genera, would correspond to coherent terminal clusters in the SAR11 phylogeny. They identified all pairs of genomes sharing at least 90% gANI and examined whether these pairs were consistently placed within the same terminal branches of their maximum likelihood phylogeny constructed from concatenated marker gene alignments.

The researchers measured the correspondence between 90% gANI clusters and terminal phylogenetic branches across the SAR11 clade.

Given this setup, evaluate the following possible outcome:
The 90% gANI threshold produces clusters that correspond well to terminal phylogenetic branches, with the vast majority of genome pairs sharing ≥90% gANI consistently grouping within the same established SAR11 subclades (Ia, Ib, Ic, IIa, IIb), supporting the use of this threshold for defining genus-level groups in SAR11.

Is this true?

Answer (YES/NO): NO